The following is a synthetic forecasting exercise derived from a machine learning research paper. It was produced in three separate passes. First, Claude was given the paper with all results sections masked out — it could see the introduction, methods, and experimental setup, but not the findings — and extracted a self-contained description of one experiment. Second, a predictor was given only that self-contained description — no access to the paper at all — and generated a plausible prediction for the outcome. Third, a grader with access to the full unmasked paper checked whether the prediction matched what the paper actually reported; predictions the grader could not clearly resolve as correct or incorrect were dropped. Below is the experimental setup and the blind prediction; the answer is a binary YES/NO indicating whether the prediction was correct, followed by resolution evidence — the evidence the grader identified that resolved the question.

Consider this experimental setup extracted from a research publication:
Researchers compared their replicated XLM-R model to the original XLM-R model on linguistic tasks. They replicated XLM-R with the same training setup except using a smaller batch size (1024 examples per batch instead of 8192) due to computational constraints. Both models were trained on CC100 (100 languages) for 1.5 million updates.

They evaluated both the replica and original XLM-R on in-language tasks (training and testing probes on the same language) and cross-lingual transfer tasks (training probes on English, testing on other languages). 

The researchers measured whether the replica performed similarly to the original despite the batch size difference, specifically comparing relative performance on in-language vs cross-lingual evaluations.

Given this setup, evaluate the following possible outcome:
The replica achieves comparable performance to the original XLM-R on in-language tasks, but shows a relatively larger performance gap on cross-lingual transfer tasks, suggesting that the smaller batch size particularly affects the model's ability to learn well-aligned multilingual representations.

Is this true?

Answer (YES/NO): NO